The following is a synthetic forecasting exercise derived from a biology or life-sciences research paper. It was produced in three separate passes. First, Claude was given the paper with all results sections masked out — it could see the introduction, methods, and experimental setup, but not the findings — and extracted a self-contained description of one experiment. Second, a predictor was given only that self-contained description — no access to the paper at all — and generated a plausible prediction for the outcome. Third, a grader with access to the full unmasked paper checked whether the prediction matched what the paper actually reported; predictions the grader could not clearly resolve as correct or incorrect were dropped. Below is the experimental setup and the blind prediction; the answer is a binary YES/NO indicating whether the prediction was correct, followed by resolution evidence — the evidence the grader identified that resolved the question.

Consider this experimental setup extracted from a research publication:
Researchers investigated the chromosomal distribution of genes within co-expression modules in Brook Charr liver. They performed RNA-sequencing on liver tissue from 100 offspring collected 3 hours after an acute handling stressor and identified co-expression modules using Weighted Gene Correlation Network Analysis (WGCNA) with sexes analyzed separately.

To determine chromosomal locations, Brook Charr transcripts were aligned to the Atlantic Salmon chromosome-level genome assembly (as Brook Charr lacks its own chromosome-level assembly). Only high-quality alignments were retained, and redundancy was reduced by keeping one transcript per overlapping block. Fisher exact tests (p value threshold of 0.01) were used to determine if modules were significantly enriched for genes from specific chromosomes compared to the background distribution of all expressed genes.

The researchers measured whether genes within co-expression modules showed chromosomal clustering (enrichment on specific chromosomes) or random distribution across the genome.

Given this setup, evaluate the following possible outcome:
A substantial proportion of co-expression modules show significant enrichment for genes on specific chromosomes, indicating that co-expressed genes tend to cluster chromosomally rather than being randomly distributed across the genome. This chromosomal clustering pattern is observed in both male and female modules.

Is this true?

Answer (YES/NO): NO